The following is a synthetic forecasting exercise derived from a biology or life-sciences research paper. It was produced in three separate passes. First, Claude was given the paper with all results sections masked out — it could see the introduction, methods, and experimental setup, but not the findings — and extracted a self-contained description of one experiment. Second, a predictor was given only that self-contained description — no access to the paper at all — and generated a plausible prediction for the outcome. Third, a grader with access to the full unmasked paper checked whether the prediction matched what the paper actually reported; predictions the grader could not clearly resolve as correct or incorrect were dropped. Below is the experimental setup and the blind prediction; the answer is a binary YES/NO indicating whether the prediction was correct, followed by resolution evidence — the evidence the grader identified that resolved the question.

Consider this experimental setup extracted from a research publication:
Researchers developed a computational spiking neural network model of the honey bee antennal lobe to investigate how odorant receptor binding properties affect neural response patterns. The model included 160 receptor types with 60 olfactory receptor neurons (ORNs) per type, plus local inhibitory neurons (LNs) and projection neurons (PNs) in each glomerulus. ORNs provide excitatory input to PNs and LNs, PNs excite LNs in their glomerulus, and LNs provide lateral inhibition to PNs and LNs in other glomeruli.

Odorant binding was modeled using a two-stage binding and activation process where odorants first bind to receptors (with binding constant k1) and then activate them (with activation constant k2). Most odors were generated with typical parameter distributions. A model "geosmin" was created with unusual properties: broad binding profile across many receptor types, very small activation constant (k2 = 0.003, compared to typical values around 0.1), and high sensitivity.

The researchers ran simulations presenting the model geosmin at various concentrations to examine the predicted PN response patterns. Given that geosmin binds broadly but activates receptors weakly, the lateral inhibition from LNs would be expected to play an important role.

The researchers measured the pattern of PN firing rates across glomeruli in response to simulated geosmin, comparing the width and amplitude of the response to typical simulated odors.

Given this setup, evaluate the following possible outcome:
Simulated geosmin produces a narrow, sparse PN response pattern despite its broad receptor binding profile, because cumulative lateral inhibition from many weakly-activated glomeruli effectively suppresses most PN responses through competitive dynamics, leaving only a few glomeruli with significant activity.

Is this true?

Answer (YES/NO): NO